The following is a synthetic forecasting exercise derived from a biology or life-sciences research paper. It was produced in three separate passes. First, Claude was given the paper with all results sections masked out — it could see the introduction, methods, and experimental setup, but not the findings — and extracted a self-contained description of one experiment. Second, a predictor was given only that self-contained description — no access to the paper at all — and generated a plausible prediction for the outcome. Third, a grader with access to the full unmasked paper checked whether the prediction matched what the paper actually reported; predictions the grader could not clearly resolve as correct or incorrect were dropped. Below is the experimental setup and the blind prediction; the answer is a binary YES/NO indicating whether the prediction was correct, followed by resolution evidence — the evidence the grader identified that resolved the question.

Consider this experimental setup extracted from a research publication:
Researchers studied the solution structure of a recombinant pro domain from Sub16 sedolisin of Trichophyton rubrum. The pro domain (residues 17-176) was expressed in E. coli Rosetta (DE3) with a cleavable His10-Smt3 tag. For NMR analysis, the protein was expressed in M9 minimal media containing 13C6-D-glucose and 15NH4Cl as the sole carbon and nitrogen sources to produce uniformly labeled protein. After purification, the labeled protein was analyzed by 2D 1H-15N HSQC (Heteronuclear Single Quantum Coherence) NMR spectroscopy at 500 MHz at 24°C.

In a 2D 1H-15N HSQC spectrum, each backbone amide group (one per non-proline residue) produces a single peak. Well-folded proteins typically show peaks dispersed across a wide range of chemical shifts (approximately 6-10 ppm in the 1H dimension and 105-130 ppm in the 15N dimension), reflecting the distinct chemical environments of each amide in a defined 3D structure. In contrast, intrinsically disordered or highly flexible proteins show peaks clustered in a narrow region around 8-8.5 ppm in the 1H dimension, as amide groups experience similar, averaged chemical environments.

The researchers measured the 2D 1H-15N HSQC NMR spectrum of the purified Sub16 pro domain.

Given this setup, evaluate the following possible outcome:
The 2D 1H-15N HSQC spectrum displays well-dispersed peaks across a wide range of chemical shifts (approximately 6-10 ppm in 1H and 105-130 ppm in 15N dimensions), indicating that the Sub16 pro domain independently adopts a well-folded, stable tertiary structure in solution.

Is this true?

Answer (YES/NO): NO